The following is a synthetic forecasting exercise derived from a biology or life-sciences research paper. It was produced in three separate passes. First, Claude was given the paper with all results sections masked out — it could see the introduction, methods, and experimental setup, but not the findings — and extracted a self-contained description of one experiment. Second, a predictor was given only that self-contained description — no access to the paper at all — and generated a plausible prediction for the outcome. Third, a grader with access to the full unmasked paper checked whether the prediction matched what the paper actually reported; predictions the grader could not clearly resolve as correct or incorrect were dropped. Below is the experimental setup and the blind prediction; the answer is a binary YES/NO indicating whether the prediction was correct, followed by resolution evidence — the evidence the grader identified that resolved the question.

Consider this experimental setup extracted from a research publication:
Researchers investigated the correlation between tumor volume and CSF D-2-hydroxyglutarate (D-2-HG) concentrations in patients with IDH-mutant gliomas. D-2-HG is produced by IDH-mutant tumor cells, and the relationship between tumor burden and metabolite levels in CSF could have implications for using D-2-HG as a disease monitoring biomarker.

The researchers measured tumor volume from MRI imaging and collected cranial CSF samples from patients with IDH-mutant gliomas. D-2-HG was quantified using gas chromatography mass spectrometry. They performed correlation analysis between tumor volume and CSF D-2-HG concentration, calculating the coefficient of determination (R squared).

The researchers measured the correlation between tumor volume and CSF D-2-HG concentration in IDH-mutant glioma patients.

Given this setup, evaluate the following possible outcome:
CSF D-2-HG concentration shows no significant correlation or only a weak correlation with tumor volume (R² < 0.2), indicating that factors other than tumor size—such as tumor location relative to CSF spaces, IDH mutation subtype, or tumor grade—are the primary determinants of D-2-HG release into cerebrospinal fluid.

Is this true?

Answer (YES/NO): NO